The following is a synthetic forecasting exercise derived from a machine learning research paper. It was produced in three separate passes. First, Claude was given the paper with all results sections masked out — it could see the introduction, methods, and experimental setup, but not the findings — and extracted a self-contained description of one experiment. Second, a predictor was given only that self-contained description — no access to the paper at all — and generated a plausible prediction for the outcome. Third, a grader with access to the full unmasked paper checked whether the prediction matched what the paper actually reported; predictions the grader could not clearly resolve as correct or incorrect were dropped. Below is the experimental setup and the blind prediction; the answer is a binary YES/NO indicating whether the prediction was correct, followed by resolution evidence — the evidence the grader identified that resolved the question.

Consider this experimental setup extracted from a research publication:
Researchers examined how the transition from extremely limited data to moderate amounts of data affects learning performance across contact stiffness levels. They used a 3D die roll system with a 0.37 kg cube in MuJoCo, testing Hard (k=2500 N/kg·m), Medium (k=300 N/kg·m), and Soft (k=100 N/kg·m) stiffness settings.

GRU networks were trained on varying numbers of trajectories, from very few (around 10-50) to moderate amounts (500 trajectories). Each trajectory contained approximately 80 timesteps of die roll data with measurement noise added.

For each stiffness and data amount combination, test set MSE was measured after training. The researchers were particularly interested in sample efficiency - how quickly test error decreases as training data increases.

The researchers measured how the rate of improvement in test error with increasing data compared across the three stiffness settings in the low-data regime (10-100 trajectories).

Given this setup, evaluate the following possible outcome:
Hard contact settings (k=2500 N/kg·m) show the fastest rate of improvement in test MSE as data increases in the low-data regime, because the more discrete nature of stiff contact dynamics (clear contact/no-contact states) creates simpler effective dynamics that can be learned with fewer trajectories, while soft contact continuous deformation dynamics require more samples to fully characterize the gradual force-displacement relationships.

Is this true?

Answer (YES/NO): NO